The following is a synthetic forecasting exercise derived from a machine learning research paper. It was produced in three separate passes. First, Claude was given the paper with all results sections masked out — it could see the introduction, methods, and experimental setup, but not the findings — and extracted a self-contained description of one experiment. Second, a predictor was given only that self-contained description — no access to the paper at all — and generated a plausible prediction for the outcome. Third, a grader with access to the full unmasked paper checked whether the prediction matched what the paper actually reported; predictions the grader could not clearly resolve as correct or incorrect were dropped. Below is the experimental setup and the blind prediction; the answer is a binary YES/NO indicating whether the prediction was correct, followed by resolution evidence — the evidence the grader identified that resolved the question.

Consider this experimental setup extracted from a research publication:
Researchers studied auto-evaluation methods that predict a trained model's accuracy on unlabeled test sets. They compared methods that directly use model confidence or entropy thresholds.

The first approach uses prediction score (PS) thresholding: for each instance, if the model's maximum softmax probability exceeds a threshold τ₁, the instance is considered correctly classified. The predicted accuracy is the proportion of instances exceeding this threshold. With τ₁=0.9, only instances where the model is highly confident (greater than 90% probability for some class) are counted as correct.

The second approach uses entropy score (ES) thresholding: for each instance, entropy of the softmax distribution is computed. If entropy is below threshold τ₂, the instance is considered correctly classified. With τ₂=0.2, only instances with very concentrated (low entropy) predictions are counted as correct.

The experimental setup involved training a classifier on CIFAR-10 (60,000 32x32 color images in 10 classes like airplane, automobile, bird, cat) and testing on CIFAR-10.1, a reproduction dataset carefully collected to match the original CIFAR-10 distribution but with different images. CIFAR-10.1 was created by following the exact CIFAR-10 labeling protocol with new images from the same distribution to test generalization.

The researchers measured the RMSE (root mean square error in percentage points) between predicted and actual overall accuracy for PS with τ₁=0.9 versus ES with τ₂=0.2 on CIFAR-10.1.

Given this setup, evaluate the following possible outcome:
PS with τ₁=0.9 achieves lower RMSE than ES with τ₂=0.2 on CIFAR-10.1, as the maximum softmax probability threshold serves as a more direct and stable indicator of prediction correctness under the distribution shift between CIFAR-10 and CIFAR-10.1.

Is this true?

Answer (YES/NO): YES